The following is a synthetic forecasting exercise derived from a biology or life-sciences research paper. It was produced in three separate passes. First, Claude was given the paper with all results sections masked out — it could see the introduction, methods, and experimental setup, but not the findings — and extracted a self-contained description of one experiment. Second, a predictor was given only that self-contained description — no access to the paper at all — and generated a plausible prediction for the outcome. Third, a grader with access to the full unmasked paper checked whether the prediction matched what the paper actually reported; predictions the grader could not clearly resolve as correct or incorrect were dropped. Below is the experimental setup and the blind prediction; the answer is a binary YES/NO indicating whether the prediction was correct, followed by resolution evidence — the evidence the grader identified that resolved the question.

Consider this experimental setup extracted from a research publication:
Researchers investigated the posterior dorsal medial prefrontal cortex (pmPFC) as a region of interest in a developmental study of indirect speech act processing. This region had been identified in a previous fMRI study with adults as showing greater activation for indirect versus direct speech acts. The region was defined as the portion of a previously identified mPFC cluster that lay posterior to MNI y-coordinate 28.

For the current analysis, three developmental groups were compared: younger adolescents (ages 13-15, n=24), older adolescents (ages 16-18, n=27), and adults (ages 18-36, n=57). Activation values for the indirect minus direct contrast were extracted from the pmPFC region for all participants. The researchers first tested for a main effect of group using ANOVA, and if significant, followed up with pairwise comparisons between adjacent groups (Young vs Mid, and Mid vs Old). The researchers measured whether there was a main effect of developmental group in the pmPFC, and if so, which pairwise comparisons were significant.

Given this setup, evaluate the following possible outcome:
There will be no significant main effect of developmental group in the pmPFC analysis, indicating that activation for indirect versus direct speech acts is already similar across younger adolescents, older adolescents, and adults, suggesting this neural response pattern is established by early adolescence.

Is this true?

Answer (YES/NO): NO